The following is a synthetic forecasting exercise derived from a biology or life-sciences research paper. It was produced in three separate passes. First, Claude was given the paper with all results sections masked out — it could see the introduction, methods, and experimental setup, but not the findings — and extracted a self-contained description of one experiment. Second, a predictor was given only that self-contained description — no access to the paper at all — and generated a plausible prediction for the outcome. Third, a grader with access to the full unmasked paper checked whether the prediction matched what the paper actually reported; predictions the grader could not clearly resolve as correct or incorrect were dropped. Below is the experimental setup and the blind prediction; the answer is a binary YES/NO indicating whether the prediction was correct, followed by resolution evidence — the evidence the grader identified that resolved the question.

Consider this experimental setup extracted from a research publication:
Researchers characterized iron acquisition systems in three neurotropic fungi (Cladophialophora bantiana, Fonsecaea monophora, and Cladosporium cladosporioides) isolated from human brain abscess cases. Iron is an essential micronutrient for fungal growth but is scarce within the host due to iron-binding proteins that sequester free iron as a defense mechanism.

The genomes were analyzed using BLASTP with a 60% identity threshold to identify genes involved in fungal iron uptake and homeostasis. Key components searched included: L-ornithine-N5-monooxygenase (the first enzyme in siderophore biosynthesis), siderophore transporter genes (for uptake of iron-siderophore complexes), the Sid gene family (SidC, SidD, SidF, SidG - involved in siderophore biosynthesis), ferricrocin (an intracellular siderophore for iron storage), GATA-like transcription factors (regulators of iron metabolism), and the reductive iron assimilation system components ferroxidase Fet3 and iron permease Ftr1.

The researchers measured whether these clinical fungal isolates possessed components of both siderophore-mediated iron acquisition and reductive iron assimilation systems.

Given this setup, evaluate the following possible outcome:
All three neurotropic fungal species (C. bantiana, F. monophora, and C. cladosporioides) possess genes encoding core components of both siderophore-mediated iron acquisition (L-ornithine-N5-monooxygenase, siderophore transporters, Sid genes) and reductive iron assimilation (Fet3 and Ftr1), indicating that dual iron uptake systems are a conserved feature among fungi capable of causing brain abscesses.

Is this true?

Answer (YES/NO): NO